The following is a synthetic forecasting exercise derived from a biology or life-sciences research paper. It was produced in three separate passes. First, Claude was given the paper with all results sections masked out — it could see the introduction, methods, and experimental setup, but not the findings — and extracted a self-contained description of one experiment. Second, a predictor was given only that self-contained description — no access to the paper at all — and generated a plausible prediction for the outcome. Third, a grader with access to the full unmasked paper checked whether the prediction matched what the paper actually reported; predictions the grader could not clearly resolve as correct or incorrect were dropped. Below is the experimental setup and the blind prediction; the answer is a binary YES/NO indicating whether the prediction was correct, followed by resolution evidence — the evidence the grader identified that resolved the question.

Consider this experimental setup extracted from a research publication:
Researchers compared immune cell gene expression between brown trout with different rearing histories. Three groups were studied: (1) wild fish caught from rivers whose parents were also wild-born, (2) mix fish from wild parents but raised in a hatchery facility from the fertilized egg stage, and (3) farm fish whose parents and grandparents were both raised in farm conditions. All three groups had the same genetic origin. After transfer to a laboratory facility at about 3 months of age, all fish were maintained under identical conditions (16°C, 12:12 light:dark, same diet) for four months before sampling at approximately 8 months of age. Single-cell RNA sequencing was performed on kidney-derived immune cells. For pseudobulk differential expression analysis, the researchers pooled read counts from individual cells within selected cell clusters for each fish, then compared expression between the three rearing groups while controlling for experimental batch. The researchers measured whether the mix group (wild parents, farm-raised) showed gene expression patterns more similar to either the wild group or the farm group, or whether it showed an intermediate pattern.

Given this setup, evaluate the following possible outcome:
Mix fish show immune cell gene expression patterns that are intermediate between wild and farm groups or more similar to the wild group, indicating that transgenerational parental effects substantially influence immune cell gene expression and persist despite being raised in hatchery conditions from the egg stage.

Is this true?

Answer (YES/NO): NO